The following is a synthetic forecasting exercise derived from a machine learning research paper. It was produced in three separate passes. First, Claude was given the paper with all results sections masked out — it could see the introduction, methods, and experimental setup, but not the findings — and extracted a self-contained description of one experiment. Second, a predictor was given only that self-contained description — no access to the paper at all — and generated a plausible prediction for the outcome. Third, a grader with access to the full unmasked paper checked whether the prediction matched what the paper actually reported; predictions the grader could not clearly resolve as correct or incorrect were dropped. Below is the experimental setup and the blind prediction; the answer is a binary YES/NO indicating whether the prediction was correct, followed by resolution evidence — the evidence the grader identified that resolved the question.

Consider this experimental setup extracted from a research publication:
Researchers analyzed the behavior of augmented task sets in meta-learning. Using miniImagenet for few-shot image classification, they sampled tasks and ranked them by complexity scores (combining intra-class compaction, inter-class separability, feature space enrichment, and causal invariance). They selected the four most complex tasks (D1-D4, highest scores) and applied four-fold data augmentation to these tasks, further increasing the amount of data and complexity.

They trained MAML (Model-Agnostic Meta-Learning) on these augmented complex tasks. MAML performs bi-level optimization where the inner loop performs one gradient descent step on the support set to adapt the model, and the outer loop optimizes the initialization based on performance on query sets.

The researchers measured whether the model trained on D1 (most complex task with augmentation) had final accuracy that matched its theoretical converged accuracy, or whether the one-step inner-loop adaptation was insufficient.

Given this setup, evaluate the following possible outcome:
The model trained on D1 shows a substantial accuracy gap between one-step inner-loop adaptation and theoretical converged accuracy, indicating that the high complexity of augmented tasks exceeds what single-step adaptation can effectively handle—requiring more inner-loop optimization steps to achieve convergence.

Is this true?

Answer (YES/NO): YES